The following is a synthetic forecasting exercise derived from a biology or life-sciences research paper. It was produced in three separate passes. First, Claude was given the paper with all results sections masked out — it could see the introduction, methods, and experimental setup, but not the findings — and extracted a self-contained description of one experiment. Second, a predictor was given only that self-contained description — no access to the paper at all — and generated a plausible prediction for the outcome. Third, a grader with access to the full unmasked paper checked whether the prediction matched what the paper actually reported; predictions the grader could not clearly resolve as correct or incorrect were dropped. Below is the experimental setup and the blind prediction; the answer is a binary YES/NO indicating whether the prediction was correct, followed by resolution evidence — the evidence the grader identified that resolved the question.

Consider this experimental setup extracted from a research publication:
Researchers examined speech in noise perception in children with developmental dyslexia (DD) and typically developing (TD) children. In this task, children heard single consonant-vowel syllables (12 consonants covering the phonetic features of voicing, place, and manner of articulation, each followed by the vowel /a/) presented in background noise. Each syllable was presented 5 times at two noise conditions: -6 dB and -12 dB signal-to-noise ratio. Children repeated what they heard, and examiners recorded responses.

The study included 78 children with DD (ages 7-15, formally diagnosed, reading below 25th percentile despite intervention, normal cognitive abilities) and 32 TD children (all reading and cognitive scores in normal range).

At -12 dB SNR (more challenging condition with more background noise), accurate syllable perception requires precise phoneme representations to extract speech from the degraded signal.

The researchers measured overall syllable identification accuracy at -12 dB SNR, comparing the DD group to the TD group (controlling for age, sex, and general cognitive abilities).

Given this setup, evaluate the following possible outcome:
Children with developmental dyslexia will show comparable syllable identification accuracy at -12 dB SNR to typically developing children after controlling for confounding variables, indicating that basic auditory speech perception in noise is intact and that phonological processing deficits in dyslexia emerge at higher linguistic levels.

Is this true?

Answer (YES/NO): YES